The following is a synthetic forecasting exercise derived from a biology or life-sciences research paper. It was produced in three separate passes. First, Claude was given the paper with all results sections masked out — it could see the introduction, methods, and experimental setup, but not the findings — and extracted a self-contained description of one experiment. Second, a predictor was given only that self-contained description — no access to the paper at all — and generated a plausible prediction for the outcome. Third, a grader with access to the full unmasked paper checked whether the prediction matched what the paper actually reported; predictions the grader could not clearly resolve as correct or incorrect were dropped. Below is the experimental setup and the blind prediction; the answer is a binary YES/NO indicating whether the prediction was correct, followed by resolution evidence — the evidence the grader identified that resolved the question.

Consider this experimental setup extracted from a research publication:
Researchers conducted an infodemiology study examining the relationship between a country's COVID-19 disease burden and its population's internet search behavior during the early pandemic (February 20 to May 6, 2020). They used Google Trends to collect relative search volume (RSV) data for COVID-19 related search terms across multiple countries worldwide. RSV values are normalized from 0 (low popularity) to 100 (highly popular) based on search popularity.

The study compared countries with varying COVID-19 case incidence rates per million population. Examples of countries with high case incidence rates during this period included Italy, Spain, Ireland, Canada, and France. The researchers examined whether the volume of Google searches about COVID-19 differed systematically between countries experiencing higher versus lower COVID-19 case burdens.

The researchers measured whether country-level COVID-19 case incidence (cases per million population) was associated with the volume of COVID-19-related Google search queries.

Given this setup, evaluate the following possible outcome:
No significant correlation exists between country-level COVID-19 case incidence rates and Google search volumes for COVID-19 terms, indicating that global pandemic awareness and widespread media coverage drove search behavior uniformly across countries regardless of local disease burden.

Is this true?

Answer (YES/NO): NO